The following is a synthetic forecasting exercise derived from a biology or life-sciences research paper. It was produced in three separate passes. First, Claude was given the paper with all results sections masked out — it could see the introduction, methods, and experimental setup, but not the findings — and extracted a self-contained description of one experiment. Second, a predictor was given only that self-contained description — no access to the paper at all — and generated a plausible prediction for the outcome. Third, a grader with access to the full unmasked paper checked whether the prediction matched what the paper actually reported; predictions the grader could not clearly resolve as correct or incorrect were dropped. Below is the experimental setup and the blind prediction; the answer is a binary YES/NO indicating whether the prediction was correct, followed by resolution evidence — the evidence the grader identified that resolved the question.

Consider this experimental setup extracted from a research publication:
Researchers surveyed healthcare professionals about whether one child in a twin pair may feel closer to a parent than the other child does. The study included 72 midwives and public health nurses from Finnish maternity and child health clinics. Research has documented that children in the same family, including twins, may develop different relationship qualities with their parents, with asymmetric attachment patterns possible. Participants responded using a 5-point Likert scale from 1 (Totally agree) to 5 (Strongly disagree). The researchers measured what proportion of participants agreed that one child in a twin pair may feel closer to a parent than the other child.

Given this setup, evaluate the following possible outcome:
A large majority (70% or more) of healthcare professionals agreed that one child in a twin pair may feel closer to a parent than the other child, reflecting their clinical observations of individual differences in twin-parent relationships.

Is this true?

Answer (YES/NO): YES